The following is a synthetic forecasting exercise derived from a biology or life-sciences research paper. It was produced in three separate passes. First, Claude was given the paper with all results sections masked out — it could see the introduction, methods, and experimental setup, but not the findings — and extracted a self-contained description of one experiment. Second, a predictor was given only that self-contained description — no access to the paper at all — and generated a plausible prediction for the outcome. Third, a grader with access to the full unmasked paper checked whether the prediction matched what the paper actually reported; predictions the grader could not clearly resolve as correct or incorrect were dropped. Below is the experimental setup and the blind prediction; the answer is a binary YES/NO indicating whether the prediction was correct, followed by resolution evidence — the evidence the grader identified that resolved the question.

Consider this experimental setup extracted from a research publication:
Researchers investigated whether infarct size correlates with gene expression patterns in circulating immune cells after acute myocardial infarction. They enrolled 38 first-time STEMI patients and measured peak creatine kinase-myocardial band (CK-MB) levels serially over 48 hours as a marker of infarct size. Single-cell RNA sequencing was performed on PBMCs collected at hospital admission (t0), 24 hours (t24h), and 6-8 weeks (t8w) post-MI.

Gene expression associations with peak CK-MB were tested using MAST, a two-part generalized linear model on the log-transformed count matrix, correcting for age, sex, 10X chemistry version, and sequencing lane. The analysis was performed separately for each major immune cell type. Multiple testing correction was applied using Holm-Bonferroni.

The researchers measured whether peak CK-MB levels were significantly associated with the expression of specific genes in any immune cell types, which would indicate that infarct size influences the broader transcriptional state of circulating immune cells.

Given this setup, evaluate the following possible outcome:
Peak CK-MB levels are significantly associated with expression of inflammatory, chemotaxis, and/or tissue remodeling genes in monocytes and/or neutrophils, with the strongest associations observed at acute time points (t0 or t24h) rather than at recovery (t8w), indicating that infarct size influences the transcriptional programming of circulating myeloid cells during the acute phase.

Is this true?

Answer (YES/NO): NO